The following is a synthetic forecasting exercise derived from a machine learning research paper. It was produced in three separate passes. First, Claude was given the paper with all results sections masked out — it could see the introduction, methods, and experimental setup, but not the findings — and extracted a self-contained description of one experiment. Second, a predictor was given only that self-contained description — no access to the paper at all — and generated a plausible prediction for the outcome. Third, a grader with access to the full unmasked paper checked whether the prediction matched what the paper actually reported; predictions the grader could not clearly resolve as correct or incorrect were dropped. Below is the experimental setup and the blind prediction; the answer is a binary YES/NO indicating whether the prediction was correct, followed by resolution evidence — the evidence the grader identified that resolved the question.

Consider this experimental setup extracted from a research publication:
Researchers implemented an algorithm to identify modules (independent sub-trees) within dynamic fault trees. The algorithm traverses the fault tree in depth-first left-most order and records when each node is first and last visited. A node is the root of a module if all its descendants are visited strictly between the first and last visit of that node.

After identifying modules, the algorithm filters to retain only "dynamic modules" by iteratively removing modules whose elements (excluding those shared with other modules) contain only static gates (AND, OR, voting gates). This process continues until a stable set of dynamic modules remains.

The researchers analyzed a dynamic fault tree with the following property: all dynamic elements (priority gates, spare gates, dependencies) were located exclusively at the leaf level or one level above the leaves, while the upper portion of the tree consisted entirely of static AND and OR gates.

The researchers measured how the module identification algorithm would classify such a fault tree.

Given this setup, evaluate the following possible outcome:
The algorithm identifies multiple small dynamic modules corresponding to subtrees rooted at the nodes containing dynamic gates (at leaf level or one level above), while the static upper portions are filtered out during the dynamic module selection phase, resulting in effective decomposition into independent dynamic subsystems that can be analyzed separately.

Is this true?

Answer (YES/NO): YES